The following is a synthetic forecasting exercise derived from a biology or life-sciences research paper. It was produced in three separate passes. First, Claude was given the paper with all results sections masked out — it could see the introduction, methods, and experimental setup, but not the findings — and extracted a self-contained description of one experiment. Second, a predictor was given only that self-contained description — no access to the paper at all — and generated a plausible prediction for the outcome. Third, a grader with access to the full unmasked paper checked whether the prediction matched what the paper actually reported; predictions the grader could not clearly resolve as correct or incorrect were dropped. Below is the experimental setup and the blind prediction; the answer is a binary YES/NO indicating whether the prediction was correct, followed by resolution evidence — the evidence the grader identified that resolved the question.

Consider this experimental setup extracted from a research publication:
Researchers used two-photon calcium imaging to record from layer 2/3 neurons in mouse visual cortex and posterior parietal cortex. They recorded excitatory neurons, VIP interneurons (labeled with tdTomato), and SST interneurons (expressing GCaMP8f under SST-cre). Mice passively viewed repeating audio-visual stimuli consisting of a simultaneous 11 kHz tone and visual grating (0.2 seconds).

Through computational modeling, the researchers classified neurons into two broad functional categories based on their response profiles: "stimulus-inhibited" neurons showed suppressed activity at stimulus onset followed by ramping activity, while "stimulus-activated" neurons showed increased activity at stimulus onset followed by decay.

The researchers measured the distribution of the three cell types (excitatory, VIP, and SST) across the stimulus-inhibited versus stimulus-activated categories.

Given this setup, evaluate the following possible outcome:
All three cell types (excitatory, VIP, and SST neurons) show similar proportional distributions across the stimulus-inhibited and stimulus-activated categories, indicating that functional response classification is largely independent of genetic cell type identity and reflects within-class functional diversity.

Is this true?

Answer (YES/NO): NO